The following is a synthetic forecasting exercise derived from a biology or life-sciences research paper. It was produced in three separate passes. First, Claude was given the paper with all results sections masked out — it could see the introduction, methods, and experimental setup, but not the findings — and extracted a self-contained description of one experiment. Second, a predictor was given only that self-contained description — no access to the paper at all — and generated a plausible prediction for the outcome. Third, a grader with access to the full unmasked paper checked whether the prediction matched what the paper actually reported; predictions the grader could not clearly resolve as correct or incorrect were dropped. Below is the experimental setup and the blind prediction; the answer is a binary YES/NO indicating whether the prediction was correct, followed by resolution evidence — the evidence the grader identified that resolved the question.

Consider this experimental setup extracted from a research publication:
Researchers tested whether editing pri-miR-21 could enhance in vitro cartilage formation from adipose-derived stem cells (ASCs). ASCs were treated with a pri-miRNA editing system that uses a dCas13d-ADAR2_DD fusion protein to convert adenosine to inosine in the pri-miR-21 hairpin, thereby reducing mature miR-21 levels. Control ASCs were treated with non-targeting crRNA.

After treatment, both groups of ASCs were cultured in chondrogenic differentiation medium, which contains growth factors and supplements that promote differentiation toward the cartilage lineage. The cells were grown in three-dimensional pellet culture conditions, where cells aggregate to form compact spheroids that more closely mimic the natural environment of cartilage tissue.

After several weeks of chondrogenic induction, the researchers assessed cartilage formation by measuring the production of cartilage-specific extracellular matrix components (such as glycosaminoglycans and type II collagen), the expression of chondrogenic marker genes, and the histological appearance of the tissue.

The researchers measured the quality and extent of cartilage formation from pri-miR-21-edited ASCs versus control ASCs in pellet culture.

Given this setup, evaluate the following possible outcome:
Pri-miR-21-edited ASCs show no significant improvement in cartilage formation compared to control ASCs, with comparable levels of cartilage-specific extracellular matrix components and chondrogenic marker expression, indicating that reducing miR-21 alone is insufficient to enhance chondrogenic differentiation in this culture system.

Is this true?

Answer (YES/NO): NO